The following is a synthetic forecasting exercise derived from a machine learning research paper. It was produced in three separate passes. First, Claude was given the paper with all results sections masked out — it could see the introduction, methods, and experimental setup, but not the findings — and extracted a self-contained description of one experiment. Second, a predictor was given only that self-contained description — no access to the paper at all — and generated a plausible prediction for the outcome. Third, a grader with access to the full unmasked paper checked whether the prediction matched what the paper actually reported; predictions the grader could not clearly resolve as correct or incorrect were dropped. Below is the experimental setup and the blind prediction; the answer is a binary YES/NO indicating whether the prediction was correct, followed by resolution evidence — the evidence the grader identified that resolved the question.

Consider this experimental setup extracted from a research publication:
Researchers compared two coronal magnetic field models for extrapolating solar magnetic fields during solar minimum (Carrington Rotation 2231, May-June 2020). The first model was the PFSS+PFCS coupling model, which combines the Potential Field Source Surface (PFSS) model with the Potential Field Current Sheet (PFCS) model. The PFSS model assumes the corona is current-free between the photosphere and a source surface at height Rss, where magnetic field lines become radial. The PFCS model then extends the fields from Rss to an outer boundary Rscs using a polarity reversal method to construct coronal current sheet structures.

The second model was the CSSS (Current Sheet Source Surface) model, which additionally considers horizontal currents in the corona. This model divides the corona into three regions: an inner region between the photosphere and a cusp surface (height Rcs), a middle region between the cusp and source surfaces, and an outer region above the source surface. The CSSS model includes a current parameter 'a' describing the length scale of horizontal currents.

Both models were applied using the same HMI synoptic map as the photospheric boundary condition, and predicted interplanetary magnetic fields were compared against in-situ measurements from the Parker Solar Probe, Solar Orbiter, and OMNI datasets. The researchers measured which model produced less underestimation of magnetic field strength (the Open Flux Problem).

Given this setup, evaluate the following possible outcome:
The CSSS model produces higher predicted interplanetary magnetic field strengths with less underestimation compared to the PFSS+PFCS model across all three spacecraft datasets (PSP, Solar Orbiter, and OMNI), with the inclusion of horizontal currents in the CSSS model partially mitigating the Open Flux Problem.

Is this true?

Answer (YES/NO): NO